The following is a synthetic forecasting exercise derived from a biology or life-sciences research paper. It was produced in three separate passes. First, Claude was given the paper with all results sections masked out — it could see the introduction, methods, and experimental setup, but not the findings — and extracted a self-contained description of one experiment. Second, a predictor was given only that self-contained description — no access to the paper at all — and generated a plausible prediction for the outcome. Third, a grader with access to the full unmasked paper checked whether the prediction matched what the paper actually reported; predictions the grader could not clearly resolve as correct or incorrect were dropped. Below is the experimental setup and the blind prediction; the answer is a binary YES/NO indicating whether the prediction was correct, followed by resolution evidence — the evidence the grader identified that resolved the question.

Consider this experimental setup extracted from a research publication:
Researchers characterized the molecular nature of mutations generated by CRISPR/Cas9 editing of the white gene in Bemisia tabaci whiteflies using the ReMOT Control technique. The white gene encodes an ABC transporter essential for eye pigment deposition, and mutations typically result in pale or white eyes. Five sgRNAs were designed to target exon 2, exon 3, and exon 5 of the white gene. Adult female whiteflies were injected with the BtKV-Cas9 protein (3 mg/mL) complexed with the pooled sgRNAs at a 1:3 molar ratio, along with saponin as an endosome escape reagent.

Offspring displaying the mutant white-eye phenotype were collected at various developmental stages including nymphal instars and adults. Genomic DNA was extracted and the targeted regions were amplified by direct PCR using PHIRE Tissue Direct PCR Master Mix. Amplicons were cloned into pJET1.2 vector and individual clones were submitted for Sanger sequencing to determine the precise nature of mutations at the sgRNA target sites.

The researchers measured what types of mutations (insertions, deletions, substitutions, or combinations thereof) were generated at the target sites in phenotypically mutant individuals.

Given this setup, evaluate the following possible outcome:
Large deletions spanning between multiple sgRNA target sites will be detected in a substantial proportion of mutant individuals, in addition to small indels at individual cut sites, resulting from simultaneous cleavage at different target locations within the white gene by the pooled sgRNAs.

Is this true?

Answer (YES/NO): NO